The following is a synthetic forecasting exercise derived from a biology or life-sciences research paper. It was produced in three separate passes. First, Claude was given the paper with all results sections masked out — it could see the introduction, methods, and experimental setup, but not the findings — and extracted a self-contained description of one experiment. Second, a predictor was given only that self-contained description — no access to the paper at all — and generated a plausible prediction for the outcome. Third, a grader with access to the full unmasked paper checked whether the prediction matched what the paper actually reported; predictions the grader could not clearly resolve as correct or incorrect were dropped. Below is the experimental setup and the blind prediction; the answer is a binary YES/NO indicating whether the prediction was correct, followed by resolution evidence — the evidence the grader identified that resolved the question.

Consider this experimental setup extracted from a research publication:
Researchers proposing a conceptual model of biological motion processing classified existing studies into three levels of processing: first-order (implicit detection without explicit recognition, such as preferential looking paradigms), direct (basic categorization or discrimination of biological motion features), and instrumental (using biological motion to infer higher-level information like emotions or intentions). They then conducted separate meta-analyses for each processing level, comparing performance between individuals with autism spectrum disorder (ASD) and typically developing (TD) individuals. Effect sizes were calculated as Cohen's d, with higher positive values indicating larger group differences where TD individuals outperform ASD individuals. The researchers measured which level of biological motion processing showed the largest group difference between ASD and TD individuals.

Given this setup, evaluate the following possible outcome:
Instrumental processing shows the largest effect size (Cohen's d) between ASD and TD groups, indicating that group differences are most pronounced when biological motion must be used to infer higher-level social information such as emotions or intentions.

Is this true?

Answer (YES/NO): YES